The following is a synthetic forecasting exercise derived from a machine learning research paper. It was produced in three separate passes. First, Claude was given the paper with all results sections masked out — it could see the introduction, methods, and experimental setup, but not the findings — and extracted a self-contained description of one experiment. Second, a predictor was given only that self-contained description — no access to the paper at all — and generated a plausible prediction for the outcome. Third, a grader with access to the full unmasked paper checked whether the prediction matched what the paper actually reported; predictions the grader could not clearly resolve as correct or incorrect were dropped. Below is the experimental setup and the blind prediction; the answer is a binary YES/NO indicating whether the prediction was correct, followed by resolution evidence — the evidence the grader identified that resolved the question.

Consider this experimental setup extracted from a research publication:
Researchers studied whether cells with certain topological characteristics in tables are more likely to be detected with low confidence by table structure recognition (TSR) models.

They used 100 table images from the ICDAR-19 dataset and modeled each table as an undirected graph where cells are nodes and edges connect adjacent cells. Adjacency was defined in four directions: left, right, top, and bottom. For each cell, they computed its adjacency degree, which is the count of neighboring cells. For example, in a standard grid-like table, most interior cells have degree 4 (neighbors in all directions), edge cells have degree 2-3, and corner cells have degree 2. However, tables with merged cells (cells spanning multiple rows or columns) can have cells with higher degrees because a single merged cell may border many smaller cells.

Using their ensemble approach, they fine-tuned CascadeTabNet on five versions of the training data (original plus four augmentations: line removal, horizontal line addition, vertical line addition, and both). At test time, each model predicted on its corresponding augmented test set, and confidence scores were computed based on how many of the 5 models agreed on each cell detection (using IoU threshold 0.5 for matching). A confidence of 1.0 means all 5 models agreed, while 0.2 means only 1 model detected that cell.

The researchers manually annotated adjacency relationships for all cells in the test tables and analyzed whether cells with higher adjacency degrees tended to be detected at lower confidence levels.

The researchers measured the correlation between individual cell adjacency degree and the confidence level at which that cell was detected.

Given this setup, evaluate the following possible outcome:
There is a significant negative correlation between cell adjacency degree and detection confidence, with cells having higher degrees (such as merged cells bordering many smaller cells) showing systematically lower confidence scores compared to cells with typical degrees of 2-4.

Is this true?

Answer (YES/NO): NO